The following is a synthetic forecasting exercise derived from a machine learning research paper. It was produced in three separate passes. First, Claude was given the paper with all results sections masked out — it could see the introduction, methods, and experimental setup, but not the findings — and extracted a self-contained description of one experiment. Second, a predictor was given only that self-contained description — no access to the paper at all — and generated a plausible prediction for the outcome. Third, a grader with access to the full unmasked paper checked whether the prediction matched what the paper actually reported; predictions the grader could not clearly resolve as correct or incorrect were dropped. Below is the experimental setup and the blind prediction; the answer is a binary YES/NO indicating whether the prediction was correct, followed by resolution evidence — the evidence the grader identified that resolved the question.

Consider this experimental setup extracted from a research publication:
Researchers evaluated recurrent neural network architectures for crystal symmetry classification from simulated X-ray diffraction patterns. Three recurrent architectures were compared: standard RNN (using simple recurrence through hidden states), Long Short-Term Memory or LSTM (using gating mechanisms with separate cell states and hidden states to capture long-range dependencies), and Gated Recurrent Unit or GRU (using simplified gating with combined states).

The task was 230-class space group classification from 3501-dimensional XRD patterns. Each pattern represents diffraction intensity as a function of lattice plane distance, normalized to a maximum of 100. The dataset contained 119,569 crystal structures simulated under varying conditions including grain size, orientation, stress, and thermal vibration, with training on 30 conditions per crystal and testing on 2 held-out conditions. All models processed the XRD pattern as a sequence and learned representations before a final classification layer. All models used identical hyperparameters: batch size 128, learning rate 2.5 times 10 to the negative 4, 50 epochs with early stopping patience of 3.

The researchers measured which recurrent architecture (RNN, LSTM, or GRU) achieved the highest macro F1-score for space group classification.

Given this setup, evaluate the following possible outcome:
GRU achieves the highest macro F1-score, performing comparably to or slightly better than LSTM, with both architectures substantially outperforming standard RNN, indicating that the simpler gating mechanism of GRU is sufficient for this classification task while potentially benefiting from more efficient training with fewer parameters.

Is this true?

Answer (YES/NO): NO